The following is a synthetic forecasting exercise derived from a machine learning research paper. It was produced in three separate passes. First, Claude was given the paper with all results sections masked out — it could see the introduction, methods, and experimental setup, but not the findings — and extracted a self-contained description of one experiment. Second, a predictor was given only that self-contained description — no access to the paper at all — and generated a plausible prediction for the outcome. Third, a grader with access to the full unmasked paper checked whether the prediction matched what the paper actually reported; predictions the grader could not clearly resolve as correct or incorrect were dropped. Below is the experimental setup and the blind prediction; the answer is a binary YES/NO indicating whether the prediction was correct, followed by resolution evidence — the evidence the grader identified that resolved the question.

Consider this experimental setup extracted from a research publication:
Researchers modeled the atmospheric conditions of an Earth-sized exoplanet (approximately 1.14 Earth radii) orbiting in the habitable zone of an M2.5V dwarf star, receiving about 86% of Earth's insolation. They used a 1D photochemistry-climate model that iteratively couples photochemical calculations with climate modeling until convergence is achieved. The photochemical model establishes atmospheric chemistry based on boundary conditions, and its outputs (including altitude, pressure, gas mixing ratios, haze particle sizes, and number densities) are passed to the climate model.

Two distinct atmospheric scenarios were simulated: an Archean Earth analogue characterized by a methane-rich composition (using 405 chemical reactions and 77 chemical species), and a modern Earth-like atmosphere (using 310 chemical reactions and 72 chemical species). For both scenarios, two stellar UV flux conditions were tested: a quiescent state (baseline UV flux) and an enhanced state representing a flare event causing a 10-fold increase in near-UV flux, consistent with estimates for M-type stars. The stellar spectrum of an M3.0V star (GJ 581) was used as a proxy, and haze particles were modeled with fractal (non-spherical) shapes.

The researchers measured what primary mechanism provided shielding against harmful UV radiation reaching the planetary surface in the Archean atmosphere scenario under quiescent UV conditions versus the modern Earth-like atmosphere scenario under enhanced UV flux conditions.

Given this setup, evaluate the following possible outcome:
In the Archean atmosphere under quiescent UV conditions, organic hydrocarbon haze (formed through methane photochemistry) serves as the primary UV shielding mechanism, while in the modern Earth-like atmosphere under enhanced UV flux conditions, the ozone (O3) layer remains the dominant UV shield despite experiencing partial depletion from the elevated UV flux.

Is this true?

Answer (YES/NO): NO